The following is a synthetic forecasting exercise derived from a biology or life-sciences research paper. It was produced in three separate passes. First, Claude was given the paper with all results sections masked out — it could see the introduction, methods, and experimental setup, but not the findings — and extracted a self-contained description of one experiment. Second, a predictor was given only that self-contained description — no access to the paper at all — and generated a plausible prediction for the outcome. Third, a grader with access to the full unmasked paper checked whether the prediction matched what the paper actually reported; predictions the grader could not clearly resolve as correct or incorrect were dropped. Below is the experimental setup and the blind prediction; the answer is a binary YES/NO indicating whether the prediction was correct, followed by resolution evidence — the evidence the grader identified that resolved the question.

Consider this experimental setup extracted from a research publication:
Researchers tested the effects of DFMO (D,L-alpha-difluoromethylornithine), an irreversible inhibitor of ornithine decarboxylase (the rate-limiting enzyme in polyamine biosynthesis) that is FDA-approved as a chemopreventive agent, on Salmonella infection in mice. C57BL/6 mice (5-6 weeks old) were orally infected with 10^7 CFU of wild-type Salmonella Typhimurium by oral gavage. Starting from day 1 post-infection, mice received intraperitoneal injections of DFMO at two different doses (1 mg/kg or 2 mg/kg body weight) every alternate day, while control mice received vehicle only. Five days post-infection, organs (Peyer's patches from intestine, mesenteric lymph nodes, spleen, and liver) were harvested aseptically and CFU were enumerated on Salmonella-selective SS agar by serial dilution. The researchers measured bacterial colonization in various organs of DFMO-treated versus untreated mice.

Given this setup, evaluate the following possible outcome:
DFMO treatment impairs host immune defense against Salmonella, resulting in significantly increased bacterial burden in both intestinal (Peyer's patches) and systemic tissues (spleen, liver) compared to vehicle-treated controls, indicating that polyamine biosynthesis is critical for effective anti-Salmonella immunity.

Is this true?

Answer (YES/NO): NO